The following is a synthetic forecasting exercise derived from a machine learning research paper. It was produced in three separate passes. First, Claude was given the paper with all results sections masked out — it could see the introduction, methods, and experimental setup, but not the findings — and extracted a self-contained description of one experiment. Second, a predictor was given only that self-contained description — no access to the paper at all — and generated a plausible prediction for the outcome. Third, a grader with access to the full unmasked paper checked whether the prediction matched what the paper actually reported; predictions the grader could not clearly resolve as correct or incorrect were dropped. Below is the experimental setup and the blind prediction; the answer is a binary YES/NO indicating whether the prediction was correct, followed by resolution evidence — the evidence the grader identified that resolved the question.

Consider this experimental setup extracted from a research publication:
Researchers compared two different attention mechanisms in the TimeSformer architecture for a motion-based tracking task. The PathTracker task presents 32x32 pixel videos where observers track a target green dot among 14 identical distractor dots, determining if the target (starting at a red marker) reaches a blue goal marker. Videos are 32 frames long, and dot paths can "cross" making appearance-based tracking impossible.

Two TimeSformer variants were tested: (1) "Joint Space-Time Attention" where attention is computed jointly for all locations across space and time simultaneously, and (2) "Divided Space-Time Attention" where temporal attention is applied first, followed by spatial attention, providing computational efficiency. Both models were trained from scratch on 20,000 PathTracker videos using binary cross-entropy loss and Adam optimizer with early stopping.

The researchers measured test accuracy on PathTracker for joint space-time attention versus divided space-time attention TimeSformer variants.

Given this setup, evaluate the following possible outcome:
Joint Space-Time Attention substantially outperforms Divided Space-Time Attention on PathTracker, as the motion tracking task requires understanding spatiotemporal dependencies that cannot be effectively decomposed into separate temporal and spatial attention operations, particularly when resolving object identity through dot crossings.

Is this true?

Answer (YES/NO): NO